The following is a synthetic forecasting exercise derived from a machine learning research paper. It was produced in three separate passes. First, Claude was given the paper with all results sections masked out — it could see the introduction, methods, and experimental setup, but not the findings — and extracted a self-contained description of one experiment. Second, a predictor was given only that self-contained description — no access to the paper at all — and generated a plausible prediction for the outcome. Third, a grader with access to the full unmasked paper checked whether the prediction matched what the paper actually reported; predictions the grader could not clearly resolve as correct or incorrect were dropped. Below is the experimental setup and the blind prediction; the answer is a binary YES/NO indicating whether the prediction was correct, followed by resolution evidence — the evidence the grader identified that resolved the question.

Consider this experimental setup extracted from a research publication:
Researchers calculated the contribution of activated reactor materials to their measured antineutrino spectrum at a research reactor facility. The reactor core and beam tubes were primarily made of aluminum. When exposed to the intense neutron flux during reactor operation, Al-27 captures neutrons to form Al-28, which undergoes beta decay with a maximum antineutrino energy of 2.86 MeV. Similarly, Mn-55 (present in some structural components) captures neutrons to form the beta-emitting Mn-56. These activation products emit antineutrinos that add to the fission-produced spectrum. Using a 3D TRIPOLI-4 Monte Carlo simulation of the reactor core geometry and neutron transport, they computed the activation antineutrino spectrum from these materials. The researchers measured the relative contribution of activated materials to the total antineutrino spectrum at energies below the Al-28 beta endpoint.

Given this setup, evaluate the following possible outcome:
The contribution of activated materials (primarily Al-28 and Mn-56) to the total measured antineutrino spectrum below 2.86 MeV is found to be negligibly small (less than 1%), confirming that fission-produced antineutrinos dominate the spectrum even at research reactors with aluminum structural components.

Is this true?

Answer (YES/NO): NO